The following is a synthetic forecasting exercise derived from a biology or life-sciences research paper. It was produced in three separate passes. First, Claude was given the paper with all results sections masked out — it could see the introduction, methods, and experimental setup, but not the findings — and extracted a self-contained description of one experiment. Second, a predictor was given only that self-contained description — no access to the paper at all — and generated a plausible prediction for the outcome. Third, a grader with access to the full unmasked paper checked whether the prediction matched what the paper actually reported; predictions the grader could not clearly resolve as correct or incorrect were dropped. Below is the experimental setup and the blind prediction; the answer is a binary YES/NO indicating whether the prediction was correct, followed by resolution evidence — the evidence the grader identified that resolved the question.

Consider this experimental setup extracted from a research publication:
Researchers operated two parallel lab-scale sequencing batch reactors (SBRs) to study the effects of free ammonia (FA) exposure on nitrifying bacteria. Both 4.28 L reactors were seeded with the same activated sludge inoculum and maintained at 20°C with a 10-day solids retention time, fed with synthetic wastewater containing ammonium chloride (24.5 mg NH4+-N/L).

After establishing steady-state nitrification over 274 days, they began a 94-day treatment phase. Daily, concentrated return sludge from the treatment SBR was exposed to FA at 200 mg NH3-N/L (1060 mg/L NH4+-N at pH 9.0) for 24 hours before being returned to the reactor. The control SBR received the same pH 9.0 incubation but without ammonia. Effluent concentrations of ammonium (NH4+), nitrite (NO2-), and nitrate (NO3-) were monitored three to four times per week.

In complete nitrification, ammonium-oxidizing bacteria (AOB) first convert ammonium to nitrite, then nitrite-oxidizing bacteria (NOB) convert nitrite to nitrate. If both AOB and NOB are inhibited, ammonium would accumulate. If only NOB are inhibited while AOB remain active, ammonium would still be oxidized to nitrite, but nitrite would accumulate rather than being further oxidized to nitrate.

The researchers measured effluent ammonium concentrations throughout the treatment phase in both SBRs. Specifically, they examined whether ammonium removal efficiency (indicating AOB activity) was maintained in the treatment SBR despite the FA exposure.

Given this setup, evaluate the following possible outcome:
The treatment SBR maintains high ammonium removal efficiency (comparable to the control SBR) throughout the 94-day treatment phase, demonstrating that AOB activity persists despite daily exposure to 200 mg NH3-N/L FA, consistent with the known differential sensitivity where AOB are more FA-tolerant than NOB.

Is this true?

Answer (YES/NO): NO